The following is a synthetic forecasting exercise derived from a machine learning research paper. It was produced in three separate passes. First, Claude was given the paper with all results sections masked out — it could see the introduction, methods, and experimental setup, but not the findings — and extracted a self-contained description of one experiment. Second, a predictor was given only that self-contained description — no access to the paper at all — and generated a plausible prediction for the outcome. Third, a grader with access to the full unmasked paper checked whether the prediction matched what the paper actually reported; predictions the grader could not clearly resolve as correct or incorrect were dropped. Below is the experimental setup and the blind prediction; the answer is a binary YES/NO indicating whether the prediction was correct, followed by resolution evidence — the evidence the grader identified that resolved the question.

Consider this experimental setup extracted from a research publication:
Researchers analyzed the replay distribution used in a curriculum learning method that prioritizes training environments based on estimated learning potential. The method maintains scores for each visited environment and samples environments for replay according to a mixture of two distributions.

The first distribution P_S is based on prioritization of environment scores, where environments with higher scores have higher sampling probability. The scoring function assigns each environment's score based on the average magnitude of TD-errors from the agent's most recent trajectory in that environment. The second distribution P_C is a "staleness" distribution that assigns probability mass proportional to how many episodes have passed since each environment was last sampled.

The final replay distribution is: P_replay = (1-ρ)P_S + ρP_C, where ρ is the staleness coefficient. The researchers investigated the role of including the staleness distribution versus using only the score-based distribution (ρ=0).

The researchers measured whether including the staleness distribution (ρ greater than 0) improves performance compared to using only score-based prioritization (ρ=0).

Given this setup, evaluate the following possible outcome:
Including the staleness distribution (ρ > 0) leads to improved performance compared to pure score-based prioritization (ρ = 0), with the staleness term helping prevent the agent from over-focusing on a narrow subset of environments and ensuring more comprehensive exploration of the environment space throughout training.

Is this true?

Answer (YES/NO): YES